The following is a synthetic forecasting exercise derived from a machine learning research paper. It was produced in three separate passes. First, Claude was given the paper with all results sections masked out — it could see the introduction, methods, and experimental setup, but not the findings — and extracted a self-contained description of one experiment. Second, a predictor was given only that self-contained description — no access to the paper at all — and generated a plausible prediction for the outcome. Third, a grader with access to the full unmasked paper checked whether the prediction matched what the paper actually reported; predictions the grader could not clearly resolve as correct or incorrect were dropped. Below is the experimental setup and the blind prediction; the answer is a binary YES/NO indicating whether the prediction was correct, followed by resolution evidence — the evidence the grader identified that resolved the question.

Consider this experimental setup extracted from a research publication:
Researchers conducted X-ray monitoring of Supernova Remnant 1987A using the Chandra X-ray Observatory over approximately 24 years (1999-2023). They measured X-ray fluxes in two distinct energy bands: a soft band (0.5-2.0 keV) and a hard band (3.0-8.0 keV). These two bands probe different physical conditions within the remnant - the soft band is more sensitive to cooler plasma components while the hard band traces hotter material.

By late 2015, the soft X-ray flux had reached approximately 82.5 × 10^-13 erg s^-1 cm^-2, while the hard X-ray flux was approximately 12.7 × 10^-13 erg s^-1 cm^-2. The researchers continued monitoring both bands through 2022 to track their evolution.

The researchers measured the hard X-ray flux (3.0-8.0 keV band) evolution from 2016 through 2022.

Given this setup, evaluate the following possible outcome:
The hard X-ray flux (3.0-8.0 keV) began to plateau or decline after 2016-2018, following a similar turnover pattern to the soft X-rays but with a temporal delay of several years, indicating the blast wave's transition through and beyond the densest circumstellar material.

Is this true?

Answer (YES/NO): NO